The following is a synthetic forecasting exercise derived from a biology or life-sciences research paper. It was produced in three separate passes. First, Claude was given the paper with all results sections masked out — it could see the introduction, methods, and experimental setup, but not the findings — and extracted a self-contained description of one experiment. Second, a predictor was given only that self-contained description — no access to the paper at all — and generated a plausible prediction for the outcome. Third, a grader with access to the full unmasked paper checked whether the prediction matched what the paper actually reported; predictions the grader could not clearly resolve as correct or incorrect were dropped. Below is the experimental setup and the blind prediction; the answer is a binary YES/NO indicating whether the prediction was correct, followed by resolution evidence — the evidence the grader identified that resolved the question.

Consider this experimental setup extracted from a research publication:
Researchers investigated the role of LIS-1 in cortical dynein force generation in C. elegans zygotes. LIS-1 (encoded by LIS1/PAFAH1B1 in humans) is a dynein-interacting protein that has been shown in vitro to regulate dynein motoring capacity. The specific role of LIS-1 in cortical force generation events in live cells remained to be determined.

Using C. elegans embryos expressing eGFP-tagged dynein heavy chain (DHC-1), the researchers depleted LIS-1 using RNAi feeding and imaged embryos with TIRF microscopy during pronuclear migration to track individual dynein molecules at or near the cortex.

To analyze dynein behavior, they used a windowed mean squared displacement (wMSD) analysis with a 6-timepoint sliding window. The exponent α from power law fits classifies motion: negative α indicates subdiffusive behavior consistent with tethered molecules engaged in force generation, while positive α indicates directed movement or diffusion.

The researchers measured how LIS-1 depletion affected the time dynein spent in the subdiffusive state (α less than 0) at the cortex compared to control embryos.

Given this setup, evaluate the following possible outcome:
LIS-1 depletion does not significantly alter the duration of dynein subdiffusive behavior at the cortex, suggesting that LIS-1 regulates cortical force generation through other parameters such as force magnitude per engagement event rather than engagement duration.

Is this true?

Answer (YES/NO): NO